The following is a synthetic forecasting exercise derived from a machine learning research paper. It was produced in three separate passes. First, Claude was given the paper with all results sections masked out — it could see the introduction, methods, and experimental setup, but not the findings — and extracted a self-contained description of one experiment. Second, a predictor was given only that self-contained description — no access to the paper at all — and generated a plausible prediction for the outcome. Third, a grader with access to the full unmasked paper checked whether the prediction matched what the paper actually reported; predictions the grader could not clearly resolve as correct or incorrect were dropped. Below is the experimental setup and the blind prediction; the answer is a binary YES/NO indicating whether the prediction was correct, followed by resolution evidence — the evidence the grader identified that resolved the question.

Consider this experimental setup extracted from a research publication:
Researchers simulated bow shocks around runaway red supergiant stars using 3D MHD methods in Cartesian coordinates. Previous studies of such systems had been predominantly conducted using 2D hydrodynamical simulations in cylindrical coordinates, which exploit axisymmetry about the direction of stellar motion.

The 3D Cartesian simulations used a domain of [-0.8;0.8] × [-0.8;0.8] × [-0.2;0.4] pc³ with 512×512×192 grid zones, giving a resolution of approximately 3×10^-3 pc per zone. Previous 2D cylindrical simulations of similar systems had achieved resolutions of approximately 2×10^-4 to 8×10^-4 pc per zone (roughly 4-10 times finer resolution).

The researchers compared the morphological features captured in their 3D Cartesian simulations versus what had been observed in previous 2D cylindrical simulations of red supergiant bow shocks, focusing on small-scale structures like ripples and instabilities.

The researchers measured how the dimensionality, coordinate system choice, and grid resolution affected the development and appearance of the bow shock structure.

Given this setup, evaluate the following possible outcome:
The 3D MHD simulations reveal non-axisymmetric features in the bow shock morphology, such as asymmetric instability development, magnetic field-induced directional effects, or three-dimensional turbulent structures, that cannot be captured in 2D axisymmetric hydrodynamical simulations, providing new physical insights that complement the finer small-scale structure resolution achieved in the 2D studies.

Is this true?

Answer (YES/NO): YES